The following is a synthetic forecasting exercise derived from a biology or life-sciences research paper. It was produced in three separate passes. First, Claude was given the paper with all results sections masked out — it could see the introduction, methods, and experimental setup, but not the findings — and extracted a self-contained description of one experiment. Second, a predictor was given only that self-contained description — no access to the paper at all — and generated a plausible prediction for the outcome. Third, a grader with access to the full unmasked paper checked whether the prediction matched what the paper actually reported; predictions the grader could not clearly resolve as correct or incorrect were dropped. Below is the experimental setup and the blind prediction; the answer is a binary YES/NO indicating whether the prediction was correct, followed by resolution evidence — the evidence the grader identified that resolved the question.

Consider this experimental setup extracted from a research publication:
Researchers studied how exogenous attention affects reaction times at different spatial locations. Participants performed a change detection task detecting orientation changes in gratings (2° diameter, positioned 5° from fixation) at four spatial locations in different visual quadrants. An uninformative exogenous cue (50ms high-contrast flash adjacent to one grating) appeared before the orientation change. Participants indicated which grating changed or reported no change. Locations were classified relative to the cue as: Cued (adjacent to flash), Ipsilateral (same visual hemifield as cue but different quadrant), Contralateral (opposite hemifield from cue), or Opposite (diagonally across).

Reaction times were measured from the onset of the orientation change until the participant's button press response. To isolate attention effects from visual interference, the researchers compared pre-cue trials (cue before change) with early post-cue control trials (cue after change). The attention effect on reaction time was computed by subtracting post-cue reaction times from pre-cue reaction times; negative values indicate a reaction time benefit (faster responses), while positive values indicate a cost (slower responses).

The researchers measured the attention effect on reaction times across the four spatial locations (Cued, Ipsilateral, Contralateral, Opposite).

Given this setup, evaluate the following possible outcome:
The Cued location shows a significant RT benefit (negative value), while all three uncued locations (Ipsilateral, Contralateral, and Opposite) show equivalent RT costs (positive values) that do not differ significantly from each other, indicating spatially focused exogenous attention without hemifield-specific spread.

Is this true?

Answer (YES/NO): NO